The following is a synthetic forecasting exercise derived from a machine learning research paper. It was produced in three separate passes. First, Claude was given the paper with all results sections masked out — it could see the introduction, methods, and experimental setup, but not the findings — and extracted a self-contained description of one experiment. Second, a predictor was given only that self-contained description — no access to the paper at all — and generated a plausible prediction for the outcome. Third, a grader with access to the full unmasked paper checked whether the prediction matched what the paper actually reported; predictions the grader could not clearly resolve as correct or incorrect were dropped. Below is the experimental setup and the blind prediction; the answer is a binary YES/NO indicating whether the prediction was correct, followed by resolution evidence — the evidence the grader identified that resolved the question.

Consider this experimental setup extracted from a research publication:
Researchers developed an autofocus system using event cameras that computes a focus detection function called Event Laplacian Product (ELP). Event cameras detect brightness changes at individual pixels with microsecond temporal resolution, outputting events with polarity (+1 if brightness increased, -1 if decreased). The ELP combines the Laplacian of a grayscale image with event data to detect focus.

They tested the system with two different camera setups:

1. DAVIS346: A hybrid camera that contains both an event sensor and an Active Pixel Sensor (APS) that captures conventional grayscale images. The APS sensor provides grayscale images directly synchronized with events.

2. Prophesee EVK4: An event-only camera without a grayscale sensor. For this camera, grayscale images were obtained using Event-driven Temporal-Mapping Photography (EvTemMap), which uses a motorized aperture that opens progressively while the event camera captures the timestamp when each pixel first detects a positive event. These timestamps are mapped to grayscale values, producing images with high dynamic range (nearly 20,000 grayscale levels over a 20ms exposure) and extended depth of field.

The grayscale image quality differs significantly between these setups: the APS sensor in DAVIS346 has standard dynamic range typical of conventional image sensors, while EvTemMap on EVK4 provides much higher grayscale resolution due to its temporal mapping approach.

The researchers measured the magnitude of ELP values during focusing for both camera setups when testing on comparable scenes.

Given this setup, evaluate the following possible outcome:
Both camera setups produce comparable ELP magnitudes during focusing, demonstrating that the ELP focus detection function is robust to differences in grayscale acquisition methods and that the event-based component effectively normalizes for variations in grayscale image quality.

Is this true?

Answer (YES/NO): NO